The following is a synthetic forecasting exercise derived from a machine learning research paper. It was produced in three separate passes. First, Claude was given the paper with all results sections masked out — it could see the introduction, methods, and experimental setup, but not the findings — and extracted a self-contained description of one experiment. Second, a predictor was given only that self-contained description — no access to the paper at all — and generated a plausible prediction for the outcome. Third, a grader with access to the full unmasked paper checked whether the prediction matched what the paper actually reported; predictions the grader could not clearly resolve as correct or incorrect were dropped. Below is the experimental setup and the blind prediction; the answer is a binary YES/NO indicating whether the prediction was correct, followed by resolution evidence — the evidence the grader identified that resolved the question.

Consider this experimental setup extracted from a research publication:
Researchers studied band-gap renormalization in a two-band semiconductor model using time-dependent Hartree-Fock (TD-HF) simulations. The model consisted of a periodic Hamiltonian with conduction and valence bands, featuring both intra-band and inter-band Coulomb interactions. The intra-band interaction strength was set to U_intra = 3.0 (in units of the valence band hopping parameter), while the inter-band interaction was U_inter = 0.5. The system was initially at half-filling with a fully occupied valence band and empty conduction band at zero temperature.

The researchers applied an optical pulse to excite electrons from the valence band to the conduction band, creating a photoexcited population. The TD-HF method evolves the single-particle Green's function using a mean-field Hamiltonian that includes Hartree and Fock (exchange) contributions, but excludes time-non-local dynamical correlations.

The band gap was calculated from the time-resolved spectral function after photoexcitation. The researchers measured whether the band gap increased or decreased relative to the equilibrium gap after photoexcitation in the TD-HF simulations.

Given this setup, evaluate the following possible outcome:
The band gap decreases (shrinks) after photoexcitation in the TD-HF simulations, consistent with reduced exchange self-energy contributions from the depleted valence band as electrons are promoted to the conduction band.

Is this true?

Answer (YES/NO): NO